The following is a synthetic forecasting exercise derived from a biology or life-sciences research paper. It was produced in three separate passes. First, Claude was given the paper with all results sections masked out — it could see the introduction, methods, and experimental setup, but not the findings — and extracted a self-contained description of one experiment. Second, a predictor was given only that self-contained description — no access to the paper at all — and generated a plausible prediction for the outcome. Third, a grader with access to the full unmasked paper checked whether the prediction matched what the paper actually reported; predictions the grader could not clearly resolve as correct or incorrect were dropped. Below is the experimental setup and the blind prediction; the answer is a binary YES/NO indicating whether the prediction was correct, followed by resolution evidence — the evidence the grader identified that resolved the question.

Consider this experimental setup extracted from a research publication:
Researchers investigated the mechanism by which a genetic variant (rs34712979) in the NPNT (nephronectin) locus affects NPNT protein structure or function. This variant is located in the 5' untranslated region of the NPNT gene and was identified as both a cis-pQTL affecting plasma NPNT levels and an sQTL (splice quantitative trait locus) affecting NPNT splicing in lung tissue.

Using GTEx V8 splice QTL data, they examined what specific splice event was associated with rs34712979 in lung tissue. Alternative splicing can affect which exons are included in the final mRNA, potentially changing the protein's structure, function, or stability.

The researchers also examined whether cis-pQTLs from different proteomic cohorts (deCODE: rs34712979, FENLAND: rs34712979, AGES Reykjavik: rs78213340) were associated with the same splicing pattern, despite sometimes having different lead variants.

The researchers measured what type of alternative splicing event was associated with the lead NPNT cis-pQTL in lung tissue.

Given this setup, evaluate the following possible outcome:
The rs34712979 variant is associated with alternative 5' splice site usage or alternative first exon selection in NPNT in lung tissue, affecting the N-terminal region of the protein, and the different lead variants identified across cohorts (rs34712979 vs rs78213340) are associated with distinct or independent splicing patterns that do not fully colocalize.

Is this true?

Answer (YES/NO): NO